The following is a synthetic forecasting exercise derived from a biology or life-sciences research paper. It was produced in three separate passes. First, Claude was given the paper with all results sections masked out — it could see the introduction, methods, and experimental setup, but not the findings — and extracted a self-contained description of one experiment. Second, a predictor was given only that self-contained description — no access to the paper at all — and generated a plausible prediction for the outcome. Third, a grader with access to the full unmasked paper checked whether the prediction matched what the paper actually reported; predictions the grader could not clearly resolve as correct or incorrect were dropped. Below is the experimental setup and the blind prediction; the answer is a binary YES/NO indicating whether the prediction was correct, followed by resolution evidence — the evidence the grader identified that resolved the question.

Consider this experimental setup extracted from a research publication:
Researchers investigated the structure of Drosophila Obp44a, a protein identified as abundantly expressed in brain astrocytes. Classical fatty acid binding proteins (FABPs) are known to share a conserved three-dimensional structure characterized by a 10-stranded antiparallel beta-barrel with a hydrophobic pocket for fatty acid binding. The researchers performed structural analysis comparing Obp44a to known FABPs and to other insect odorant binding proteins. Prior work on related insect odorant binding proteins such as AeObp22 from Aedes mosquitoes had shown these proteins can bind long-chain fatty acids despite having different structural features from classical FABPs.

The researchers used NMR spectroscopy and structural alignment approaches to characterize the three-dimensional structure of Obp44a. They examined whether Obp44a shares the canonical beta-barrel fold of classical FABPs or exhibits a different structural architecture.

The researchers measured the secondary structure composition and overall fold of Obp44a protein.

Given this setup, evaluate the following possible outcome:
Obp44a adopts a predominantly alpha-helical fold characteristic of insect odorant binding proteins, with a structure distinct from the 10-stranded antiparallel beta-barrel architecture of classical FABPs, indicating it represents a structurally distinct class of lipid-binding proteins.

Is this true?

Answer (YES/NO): YES